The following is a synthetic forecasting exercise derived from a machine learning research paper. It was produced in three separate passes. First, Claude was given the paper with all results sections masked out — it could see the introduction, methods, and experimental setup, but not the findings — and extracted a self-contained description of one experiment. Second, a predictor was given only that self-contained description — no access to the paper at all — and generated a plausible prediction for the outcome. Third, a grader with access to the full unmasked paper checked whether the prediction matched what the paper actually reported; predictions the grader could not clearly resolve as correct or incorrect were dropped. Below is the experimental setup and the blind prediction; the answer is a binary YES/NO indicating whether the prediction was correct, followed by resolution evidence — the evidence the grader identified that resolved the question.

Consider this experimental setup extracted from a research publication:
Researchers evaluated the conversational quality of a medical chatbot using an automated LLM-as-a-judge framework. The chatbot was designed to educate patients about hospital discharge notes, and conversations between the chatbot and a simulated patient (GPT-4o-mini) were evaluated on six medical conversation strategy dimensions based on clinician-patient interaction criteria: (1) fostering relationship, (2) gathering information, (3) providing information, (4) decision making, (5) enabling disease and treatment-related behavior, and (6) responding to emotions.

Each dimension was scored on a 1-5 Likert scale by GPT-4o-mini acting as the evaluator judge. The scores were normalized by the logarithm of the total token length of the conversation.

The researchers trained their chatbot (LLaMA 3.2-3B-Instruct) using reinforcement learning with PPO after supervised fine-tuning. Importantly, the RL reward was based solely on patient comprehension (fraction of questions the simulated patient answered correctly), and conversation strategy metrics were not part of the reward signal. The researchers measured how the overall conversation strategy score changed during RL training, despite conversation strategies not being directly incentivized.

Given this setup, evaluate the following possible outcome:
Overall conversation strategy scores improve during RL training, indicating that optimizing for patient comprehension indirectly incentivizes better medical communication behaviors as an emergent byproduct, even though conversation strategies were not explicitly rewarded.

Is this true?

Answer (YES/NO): YES